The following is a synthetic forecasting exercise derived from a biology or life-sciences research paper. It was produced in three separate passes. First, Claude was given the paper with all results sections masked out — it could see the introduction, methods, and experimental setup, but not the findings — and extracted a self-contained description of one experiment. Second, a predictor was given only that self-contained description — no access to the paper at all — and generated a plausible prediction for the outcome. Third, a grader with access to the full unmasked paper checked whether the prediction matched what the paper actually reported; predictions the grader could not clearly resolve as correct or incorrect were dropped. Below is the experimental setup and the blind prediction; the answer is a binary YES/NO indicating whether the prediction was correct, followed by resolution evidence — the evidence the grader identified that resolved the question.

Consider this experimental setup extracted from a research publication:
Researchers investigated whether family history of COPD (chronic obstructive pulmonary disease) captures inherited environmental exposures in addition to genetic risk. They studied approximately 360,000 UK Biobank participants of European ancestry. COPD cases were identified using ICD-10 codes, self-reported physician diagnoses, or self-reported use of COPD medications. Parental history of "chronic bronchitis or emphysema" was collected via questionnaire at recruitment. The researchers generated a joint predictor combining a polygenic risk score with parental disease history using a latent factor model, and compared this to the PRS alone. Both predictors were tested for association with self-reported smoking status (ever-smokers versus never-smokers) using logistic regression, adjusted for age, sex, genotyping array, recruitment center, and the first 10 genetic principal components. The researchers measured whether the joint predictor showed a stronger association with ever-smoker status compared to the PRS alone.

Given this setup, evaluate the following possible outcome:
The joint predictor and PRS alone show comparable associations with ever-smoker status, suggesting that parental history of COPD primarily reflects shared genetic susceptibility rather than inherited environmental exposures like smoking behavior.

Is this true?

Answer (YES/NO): NO